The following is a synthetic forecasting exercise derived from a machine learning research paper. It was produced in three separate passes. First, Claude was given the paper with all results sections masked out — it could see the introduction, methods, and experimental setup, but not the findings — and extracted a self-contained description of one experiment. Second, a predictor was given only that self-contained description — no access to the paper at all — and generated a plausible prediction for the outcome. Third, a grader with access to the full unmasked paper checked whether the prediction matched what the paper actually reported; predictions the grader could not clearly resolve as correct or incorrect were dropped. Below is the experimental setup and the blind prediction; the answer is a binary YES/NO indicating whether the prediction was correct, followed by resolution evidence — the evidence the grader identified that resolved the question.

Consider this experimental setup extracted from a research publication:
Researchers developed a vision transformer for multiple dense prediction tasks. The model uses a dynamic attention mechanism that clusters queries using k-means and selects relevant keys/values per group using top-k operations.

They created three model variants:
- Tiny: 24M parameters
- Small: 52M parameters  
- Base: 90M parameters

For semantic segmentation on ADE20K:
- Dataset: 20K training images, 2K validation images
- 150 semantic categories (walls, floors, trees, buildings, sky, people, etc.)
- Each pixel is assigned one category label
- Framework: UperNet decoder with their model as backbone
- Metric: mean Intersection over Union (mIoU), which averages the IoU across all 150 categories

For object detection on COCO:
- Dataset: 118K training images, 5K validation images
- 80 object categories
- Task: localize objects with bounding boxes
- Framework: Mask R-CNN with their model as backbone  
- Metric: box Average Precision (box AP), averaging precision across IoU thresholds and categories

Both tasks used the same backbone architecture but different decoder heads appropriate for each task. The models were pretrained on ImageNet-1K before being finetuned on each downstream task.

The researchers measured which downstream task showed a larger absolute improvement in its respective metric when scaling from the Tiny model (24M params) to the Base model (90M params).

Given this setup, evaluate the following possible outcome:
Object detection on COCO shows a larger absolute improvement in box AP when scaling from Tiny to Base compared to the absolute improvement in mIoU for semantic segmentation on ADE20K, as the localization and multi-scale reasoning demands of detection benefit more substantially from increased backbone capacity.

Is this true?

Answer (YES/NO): YES